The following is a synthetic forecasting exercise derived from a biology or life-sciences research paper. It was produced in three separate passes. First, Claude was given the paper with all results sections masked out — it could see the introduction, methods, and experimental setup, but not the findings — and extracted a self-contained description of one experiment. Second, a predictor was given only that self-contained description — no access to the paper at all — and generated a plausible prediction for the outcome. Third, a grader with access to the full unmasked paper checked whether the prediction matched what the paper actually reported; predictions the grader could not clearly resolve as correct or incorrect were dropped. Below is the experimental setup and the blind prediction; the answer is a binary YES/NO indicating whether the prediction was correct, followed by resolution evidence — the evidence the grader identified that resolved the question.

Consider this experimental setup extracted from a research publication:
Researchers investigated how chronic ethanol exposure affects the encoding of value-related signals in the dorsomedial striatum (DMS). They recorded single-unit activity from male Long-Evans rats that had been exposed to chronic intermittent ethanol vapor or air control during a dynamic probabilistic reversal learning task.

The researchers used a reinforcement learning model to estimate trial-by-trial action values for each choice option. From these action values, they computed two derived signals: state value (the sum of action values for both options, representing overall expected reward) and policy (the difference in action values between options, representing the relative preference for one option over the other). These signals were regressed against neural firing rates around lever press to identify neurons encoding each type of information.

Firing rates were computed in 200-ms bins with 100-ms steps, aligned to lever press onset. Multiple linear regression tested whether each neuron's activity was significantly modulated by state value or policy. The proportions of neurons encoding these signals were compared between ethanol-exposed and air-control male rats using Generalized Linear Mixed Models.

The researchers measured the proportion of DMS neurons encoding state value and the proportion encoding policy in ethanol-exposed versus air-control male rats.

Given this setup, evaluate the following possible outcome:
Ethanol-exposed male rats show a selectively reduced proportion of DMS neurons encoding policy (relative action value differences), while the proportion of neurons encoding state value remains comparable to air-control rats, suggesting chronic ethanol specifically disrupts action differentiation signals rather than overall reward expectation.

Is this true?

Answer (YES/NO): NO